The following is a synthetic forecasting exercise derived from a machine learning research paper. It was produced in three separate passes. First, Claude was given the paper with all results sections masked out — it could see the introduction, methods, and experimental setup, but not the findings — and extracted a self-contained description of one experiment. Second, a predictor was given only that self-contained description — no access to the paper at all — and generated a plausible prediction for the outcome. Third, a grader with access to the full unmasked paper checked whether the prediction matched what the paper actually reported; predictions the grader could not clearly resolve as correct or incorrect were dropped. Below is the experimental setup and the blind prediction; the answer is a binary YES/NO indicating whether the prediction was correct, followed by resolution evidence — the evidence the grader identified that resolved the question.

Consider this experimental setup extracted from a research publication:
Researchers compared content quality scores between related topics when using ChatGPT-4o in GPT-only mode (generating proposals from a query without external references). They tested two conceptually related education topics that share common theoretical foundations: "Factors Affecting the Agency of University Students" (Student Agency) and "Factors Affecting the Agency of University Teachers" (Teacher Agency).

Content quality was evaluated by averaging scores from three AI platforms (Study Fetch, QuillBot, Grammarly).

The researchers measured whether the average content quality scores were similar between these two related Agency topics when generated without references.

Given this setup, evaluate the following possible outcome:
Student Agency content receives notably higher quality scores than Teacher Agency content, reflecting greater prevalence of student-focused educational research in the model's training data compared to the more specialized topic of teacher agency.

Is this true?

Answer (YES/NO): NO